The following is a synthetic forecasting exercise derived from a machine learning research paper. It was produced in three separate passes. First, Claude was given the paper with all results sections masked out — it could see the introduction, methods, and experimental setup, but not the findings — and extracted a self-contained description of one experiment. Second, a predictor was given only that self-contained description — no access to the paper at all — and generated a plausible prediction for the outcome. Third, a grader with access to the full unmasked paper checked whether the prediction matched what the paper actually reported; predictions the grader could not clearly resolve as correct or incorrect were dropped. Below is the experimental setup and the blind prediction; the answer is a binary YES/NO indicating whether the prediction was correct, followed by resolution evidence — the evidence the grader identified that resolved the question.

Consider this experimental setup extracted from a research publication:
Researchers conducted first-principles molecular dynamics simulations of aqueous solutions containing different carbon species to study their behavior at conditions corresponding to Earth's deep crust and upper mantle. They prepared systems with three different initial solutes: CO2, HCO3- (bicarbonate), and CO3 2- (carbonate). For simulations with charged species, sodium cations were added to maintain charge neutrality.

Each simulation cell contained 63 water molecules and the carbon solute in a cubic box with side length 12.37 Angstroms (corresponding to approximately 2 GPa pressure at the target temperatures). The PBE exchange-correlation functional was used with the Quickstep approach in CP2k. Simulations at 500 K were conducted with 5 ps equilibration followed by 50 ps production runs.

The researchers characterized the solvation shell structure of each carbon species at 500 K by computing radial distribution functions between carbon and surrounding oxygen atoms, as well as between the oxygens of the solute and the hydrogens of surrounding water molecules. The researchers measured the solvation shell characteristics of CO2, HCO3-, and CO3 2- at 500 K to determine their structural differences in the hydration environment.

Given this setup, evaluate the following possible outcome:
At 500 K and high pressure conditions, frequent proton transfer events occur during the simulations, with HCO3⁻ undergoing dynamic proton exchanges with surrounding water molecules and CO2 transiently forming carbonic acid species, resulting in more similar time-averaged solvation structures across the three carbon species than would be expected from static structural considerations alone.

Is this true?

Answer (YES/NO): NO